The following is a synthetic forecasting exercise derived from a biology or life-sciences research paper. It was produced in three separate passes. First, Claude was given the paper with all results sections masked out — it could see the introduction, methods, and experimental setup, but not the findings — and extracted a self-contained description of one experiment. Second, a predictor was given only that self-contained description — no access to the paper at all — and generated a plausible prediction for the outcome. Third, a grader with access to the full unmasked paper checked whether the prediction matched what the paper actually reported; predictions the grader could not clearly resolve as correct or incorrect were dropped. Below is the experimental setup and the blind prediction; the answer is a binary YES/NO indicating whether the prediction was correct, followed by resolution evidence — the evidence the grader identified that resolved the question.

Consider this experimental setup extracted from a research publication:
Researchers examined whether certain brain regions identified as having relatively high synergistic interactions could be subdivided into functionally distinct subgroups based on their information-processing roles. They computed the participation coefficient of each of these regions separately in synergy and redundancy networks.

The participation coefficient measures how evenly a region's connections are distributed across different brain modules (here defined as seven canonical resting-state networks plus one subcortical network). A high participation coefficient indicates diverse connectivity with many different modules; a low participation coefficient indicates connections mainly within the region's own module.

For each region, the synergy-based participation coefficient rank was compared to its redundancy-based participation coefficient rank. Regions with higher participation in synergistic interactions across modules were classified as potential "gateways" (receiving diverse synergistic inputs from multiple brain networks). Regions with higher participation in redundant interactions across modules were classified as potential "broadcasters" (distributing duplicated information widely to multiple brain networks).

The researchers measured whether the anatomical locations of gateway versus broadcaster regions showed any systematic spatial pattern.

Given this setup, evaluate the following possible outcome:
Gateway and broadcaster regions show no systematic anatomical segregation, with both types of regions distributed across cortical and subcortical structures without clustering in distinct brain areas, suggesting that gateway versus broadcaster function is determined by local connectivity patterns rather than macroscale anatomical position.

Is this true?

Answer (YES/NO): NO